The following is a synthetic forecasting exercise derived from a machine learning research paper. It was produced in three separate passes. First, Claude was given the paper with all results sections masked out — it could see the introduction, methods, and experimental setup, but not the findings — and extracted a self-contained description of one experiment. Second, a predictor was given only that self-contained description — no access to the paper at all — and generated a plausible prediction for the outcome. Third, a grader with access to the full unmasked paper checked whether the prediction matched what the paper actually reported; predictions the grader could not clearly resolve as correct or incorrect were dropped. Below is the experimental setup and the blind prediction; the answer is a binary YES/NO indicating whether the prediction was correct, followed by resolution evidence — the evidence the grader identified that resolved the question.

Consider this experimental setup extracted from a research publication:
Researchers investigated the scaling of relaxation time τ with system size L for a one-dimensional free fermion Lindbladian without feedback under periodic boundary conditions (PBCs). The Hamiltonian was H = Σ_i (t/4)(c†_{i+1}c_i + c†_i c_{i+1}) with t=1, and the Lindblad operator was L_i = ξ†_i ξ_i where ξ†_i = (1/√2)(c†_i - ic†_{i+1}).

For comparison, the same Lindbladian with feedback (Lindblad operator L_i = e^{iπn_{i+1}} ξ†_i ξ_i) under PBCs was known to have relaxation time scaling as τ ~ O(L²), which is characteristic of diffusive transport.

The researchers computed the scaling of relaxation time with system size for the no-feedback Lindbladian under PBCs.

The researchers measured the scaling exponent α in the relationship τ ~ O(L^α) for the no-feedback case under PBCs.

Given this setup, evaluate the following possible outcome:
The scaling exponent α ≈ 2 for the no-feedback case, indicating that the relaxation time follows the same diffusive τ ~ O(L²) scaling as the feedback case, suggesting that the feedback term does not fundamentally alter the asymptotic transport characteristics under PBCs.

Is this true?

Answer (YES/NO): NO